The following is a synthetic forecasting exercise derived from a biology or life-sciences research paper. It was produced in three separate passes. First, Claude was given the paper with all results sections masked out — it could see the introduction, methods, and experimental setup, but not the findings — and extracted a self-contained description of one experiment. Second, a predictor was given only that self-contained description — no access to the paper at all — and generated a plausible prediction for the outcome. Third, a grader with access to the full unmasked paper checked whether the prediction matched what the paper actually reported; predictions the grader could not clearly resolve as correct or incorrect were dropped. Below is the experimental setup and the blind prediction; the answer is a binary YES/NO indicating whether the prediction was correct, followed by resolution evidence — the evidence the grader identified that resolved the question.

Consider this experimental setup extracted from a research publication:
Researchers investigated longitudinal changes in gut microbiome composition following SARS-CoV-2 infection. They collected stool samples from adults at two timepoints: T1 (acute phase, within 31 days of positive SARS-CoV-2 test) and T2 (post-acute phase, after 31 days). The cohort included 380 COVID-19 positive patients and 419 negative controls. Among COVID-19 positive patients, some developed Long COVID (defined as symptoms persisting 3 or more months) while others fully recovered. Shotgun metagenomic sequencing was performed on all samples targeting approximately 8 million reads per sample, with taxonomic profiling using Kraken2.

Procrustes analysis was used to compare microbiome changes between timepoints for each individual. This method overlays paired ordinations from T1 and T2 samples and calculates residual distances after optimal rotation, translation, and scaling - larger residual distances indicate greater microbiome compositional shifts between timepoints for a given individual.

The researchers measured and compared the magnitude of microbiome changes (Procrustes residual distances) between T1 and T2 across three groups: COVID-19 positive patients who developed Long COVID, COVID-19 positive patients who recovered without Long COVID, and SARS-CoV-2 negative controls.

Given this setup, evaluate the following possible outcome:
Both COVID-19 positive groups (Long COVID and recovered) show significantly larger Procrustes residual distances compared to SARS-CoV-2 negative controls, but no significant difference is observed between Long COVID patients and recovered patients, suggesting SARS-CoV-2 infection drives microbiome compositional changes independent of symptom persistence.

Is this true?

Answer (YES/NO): NO